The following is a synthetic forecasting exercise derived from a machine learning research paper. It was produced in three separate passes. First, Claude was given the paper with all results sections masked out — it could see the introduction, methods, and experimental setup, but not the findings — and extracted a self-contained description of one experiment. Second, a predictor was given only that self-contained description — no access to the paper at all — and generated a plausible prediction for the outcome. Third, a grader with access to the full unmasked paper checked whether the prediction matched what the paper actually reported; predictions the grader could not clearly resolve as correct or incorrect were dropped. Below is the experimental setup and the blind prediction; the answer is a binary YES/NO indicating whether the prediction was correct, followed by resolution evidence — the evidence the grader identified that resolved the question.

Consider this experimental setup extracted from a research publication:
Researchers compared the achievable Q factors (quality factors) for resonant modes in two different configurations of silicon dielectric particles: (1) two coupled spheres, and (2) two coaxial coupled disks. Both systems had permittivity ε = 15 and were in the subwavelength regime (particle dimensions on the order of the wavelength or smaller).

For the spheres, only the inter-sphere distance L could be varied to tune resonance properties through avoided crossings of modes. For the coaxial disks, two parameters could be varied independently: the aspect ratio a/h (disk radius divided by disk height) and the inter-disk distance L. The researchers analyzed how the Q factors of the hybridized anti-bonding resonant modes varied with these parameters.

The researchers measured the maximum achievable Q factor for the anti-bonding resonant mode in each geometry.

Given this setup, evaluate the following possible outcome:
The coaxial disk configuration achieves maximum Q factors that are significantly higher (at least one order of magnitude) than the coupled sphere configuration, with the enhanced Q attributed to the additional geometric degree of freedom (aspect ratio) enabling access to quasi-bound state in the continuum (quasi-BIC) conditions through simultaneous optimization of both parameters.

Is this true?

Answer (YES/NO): NO